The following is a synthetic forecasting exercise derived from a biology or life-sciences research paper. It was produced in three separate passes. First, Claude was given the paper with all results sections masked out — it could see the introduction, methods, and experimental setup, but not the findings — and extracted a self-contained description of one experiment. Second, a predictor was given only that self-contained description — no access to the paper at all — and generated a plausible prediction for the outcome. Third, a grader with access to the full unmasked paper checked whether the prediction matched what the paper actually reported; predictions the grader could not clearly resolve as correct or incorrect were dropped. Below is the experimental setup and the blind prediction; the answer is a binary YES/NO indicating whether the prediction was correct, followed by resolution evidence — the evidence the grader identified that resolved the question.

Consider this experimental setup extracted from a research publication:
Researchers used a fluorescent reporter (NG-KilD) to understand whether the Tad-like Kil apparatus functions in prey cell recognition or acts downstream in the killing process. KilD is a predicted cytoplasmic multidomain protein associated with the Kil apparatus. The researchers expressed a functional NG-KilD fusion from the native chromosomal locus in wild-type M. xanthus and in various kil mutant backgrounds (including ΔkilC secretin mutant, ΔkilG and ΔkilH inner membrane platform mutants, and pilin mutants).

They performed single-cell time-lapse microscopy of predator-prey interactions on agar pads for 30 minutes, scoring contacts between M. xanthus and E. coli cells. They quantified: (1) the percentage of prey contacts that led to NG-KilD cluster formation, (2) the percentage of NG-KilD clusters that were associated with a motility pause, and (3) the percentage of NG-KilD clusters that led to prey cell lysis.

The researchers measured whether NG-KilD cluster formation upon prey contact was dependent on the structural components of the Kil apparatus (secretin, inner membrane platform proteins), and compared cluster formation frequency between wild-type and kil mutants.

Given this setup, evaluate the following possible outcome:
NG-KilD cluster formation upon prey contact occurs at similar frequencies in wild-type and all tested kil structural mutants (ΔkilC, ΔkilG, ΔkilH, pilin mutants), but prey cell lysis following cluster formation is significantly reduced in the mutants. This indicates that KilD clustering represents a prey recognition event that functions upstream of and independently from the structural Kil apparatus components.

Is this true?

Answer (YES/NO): YES